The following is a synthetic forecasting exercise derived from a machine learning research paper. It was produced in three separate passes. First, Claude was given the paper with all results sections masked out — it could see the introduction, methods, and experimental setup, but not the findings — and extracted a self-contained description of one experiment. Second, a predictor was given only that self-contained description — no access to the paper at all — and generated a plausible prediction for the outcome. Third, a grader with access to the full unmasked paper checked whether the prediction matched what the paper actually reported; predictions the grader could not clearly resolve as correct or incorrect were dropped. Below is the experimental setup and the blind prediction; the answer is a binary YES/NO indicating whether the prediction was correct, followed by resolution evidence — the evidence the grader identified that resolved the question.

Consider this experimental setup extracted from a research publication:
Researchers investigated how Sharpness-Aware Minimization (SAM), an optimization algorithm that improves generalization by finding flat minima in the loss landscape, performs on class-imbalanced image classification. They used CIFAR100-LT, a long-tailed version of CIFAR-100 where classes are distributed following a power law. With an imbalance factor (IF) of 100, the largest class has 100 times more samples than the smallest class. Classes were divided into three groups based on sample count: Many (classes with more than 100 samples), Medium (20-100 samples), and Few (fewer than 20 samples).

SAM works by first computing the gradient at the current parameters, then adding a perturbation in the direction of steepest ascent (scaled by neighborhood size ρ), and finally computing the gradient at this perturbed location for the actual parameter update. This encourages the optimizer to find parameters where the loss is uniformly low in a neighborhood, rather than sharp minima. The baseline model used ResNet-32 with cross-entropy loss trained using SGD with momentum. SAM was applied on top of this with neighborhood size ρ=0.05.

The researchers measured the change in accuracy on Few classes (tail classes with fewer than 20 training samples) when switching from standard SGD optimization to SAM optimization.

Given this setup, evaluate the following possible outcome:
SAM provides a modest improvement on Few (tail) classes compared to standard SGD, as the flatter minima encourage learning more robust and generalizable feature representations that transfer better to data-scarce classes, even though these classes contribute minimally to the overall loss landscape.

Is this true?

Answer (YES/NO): NO